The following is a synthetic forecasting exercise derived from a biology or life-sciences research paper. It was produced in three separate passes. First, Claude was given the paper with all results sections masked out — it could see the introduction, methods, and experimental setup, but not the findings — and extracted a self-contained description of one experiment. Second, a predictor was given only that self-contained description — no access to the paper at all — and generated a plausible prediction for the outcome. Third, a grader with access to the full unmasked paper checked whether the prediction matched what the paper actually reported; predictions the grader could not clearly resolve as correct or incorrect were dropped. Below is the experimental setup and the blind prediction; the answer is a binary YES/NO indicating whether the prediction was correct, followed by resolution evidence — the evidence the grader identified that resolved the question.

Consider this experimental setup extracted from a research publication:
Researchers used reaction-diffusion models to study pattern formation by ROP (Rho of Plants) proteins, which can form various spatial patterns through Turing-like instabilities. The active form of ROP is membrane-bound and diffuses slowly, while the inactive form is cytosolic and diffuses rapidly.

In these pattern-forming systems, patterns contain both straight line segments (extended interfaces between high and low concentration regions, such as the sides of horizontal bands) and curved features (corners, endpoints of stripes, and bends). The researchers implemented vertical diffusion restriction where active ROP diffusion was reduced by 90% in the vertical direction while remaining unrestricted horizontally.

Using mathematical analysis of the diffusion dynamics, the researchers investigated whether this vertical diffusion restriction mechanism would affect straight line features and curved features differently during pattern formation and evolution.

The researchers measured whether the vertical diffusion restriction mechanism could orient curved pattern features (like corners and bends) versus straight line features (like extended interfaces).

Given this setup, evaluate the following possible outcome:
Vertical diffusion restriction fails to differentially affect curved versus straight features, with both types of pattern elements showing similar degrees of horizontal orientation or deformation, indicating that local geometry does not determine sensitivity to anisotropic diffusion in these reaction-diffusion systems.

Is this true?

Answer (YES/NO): NO